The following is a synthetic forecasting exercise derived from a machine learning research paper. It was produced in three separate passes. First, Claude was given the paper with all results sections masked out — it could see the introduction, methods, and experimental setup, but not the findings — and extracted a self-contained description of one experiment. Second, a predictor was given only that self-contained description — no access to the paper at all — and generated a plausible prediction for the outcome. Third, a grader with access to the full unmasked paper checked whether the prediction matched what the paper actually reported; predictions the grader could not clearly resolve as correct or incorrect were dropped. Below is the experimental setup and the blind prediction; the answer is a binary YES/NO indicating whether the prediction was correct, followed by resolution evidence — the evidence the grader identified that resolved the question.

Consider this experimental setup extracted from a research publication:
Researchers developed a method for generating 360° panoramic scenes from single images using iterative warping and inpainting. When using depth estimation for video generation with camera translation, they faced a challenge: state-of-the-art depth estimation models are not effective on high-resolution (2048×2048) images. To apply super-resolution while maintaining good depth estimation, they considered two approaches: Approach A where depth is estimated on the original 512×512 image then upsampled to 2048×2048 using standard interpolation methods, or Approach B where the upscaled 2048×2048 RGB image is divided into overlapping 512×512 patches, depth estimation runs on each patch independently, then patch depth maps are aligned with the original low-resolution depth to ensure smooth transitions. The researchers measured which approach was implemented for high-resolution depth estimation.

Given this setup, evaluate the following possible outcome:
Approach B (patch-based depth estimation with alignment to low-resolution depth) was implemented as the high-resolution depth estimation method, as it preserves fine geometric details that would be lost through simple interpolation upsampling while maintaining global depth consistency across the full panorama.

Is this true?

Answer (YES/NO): YES